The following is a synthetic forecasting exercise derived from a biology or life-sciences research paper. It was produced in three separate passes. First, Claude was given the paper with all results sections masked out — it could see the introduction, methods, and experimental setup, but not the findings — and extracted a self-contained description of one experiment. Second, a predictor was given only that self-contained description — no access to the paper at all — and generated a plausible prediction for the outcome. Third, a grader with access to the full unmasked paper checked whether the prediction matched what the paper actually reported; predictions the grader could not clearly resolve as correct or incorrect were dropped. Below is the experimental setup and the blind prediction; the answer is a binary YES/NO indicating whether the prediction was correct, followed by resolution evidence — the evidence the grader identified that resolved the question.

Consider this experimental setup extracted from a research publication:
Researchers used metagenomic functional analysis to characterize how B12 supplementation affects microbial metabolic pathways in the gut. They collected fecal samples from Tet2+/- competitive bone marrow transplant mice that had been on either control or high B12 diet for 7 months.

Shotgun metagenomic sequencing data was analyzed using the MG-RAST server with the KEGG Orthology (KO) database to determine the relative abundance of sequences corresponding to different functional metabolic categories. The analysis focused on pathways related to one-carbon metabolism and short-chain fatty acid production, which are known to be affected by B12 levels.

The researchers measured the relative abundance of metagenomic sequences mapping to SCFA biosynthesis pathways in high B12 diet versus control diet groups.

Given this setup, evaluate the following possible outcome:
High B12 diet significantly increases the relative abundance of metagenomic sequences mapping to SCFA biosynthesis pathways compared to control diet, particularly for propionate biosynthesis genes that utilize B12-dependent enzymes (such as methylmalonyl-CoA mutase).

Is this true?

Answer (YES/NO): NO